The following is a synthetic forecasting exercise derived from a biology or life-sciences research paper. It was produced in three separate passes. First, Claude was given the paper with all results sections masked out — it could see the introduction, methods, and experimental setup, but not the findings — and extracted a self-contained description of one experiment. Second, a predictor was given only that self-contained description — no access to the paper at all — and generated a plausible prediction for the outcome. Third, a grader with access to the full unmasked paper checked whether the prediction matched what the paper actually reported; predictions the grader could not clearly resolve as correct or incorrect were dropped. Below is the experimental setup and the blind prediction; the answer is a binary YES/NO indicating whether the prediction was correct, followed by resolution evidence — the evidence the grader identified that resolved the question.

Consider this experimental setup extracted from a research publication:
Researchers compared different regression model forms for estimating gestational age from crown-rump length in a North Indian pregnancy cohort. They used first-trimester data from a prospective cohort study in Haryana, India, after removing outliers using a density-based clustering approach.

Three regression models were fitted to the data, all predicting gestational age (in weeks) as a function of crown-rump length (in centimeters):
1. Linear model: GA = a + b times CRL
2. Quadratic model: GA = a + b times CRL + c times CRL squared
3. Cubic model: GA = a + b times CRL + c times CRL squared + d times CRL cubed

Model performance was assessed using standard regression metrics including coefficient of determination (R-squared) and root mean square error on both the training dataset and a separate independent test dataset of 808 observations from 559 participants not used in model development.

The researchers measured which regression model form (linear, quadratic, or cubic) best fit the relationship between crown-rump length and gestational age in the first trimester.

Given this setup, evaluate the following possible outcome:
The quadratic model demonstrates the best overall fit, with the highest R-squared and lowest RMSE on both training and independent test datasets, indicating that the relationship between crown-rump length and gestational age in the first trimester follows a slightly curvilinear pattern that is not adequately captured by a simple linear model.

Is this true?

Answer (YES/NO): NO